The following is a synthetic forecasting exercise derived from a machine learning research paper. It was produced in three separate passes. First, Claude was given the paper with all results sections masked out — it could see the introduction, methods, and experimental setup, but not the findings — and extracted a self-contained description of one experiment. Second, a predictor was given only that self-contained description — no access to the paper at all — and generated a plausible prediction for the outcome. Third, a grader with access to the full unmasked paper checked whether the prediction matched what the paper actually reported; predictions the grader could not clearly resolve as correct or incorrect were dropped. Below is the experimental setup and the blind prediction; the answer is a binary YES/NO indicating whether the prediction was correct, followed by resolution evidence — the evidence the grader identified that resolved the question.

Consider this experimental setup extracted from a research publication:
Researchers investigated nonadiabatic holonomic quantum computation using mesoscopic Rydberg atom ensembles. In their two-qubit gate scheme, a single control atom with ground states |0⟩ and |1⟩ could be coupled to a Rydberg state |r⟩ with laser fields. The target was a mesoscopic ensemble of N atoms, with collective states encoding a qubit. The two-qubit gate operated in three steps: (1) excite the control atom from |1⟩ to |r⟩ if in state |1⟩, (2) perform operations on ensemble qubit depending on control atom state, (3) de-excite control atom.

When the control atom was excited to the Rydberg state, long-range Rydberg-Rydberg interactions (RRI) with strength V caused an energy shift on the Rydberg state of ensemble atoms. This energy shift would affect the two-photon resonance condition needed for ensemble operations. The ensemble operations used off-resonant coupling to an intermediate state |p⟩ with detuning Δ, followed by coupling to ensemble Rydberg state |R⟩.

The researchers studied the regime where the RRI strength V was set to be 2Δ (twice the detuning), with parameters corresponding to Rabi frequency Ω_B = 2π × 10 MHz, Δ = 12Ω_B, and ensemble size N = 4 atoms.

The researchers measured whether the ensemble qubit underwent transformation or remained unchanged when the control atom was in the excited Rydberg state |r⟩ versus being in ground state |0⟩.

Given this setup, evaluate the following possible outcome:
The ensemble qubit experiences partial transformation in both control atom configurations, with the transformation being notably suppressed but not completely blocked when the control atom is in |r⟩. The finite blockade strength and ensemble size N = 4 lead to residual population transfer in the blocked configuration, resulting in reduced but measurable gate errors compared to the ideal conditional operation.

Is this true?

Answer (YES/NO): NO